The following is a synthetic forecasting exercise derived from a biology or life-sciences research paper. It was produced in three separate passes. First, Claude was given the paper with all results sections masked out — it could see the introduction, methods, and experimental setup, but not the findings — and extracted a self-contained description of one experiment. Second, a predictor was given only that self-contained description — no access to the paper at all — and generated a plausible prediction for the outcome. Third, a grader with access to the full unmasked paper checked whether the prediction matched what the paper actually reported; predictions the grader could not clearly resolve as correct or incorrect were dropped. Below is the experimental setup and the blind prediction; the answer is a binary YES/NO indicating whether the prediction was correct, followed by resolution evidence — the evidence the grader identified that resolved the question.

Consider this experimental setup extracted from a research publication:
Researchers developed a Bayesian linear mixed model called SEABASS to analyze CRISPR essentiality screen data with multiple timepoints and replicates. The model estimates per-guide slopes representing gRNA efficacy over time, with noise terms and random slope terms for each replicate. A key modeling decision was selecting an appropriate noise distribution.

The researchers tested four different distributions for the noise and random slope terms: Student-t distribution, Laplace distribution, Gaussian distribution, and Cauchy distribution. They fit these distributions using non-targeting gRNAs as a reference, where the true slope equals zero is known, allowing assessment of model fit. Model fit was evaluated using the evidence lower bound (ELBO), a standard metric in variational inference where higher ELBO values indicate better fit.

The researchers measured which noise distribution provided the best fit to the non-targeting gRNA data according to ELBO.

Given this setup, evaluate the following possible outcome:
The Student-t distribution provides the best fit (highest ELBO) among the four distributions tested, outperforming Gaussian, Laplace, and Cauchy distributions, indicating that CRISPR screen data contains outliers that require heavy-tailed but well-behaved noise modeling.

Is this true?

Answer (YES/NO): YES